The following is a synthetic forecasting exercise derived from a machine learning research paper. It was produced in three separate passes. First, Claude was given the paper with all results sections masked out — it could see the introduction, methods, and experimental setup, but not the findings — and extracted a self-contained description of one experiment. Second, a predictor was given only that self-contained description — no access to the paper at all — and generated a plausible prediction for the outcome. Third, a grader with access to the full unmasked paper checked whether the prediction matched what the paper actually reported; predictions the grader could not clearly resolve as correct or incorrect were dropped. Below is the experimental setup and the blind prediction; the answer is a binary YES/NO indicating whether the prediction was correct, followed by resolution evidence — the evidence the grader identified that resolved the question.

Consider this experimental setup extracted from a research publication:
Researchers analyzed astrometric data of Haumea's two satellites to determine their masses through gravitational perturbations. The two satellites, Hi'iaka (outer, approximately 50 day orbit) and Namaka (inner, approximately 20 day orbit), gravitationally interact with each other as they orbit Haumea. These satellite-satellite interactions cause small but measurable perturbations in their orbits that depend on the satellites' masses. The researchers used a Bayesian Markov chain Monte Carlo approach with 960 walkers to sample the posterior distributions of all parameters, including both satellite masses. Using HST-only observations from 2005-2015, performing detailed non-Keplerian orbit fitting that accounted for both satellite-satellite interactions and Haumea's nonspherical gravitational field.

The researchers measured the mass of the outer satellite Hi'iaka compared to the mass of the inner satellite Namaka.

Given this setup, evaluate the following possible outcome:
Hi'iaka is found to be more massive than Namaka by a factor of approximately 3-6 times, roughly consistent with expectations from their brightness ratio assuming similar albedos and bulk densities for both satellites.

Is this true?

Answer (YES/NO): NO